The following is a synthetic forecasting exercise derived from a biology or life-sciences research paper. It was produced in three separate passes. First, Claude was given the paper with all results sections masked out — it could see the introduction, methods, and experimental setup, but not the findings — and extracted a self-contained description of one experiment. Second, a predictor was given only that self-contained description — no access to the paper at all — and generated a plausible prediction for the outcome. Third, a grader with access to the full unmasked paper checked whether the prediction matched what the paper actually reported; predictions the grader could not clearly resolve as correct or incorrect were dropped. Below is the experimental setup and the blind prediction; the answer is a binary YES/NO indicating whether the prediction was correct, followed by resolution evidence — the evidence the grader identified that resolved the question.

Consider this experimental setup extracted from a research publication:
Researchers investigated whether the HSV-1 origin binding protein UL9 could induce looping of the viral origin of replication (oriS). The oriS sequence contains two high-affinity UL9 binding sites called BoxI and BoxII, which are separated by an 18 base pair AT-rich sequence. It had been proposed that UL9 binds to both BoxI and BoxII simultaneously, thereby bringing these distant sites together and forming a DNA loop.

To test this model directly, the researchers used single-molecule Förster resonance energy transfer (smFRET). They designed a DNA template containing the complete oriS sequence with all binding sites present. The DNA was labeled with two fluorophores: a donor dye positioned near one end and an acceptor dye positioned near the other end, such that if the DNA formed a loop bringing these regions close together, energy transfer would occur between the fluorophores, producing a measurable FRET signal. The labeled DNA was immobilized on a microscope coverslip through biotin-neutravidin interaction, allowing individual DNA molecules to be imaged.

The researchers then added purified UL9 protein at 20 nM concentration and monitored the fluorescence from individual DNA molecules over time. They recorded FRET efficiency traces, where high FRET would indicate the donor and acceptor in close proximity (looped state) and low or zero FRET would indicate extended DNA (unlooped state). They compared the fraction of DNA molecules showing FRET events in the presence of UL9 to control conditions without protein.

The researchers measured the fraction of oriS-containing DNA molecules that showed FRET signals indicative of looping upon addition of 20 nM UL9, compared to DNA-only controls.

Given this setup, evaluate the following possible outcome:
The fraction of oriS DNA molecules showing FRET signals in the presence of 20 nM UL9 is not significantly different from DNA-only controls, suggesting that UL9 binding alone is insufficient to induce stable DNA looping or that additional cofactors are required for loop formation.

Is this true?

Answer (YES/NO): NO